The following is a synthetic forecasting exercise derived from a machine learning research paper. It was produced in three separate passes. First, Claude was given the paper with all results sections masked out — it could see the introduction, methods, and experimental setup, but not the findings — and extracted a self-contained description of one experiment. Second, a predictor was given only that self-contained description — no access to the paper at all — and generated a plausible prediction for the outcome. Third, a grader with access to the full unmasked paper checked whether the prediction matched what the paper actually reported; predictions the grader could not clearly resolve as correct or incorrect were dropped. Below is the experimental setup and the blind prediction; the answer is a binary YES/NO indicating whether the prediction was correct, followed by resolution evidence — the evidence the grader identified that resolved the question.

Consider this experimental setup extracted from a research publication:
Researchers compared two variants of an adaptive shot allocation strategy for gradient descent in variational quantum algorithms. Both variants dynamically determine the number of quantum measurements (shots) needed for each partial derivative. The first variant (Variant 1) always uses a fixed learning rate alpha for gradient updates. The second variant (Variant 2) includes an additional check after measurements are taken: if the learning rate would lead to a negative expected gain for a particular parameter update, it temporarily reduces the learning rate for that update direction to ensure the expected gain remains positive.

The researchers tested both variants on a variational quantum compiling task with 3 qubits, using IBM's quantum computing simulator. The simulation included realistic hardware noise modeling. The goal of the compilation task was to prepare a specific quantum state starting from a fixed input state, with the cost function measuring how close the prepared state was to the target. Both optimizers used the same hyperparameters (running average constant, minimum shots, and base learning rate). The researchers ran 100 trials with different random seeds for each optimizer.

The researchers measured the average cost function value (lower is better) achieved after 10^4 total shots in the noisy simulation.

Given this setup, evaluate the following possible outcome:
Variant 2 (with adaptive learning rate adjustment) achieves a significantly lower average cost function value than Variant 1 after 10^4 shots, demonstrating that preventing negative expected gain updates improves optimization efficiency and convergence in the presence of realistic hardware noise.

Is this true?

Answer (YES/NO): NO